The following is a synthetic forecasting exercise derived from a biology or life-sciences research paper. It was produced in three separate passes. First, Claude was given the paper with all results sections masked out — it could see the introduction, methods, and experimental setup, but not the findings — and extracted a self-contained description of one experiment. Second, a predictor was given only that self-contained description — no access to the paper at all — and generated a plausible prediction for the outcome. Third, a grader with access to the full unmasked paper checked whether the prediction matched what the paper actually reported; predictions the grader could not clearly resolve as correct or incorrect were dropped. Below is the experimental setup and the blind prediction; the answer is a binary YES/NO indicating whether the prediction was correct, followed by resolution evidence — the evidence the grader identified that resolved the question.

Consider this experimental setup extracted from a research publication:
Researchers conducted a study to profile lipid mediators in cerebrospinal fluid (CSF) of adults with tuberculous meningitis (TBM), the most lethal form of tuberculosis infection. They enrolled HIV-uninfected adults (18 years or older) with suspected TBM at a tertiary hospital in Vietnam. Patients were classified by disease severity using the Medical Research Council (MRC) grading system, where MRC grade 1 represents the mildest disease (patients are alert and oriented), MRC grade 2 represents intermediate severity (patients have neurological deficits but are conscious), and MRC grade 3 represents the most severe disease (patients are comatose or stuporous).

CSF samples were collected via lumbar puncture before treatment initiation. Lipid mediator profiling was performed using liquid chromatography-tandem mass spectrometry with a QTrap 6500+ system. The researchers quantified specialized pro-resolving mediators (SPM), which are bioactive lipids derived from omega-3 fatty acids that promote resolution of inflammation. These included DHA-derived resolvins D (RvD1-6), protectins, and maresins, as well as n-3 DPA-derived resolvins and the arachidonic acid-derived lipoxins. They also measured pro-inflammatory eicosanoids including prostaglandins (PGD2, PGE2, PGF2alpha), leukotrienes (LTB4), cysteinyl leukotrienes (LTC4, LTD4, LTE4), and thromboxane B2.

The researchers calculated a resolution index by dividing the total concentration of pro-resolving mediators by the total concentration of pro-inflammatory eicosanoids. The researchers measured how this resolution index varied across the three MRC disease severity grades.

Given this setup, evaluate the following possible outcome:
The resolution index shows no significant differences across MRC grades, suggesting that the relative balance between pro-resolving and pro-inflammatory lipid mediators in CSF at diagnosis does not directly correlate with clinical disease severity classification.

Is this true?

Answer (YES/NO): NO